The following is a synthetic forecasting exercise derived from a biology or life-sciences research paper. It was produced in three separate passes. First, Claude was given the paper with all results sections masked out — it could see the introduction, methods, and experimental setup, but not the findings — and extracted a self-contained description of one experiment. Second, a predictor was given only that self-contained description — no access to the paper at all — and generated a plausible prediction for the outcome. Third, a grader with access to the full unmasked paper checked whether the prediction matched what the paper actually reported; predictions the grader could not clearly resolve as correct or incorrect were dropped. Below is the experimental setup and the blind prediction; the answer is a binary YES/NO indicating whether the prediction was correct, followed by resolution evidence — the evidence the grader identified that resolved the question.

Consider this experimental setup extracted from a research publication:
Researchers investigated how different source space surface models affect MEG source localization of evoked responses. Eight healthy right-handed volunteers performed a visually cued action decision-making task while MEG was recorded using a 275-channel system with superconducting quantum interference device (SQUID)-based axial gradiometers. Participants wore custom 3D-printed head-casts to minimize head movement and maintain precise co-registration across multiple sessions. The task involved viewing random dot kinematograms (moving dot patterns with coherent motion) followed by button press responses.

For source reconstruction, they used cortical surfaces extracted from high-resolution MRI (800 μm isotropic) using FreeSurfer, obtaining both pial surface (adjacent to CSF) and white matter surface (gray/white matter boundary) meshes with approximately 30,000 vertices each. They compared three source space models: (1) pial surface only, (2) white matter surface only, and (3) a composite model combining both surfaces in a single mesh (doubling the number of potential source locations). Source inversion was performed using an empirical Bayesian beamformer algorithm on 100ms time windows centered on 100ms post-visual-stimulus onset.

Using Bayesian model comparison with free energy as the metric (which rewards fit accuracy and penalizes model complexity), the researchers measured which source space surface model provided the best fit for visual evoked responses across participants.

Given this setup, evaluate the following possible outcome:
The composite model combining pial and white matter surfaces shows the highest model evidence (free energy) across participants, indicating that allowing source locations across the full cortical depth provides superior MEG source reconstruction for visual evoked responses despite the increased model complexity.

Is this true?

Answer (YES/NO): NO